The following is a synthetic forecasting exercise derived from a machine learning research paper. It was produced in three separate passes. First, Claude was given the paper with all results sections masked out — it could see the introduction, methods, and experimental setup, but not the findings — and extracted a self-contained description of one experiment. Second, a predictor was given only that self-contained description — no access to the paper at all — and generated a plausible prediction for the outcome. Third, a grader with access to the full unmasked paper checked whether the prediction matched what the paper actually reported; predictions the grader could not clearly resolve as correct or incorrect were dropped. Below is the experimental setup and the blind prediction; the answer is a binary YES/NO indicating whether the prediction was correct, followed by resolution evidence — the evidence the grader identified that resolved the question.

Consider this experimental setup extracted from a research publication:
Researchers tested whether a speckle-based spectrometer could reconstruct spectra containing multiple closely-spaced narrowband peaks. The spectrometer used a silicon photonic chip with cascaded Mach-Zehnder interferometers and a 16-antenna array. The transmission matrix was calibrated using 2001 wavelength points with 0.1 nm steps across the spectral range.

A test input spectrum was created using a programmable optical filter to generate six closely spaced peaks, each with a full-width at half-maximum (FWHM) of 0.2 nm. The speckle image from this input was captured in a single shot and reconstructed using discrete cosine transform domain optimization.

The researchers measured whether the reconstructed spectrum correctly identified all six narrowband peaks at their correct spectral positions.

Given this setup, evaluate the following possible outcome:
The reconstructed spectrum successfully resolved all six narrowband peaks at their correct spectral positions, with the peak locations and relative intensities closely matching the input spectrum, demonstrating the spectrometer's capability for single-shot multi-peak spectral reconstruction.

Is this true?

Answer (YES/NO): YES